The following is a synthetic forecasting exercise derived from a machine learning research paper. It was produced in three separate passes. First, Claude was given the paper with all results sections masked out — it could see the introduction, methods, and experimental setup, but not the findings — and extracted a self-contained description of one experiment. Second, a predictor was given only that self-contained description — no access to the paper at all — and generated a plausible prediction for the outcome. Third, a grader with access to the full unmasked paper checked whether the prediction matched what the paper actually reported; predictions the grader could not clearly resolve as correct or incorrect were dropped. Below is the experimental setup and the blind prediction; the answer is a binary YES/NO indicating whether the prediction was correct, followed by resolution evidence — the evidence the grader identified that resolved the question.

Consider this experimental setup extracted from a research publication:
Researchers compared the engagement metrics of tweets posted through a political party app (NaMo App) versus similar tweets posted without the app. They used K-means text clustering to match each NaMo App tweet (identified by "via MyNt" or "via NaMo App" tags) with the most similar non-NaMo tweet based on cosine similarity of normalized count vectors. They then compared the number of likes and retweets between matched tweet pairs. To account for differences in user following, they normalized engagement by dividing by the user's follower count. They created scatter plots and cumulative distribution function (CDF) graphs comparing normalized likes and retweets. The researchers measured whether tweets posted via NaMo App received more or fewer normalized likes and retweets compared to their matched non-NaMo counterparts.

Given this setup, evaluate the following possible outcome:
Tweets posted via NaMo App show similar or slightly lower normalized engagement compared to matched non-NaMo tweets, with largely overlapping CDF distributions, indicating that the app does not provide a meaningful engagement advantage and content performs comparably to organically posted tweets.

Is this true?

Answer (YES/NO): NO